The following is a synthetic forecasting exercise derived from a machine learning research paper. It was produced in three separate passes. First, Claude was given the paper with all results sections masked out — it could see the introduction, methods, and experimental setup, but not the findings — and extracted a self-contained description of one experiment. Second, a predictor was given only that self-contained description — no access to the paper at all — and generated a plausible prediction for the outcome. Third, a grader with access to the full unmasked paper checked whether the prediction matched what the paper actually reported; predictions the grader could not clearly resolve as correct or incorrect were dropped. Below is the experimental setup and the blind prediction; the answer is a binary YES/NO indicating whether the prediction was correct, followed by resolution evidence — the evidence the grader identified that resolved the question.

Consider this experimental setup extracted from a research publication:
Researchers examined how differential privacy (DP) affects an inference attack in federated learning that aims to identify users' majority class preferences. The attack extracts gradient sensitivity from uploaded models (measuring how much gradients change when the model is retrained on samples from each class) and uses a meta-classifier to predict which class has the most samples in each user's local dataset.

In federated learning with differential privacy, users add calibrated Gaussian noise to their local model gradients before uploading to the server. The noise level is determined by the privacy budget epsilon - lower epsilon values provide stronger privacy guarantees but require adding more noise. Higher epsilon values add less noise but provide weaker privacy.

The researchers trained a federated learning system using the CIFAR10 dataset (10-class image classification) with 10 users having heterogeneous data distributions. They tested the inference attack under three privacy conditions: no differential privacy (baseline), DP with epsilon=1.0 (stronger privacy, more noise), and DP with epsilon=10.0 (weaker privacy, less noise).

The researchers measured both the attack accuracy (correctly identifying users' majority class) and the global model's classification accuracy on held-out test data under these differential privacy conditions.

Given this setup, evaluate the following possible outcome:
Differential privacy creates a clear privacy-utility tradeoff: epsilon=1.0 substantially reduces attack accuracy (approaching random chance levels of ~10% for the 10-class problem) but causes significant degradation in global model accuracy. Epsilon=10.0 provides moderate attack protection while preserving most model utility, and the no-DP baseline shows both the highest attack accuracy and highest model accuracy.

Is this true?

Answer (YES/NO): NO